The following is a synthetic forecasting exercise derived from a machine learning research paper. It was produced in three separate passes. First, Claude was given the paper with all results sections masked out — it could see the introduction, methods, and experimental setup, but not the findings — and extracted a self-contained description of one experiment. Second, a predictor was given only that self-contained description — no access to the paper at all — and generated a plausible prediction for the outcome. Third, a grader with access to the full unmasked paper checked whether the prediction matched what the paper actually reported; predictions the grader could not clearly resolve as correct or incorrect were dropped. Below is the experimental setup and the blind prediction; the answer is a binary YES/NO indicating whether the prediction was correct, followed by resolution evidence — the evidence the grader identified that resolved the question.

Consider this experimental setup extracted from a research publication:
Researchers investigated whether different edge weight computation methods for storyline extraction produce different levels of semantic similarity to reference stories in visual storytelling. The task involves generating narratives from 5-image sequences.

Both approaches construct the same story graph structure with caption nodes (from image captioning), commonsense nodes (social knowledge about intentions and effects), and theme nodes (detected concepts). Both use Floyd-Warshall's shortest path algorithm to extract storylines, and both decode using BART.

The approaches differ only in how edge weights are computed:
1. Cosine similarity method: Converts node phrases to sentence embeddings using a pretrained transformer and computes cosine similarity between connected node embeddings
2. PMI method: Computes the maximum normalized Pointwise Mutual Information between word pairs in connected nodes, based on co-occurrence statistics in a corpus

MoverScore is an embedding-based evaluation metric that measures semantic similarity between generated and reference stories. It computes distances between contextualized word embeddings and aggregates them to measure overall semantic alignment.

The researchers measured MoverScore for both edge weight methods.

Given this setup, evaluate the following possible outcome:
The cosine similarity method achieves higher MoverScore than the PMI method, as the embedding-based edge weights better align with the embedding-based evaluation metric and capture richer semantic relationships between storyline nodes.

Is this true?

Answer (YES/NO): NO